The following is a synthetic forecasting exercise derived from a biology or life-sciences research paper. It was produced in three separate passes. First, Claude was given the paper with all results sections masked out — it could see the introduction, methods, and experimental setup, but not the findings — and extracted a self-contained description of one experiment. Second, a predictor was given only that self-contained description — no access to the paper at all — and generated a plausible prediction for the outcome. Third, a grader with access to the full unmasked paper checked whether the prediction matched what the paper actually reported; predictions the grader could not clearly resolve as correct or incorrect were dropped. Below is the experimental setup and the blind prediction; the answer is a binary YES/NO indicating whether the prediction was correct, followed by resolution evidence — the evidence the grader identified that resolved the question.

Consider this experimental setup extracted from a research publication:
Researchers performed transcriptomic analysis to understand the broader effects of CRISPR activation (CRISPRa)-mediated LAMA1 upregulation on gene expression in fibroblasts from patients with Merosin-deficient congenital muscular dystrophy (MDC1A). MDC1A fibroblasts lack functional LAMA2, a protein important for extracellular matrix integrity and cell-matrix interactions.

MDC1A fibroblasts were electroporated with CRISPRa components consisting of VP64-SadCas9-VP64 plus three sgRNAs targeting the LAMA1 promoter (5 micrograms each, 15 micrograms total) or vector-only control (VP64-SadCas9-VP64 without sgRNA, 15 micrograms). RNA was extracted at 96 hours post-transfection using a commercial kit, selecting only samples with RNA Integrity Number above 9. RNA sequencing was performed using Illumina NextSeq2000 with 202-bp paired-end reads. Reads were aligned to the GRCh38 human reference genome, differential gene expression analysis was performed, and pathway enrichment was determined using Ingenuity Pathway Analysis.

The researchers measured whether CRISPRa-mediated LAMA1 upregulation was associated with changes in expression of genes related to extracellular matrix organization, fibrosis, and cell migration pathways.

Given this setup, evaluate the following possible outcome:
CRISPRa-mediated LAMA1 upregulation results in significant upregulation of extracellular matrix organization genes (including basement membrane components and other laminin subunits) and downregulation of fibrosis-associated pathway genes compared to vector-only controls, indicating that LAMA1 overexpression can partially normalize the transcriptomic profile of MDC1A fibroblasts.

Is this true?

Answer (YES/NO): NO